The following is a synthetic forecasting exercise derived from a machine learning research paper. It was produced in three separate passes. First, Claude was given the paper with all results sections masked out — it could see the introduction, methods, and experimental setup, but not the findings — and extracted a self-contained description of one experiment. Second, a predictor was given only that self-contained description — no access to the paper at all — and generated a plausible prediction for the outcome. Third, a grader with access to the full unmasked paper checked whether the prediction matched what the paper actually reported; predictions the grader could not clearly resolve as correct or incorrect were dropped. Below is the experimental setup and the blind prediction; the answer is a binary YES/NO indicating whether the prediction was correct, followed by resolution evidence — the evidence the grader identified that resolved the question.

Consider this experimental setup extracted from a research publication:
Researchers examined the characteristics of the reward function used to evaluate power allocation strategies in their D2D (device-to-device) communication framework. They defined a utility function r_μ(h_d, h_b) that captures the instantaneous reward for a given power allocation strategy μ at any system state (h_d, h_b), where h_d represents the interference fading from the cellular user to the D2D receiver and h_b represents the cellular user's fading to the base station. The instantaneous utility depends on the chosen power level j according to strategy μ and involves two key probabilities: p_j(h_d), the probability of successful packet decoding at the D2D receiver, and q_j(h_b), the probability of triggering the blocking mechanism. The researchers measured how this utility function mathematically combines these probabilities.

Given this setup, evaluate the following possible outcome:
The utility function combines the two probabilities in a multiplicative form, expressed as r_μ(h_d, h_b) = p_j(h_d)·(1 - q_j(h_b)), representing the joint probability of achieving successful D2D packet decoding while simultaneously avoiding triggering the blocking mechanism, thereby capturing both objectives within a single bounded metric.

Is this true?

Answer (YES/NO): NO